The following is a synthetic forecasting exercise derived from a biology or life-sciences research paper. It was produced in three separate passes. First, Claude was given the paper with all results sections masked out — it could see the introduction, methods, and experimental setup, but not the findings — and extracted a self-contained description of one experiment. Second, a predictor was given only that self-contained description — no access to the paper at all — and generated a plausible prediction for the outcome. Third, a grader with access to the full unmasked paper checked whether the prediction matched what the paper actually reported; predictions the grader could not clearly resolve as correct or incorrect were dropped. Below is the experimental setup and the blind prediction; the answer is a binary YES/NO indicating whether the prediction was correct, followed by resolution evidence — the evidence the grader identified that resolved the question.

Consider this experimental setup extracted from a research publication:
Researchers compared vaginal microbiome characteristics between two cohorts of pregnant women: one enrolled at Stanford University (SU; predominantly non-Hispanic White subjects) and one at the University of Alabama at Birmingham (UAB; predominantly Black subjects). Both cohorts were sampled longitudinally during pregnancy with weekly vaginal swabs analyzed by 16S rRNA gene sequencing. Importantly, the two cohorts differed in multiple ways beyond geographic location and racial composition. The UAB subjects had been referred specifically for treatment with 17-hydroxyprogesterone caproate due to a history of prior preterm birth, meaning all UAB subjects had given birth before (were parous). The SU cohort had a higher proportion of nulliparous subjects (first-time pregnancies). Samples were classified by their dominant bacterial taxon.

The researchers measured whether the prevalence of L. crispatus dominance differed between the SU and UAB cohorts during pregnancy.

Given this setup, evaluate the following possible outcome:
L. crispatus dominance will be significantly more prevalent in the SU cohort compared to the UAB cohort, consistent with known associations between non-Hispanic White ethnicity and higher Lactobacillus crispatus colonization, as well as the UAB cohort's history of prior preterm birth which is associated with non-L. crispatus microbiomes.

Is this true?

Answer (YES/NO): YES